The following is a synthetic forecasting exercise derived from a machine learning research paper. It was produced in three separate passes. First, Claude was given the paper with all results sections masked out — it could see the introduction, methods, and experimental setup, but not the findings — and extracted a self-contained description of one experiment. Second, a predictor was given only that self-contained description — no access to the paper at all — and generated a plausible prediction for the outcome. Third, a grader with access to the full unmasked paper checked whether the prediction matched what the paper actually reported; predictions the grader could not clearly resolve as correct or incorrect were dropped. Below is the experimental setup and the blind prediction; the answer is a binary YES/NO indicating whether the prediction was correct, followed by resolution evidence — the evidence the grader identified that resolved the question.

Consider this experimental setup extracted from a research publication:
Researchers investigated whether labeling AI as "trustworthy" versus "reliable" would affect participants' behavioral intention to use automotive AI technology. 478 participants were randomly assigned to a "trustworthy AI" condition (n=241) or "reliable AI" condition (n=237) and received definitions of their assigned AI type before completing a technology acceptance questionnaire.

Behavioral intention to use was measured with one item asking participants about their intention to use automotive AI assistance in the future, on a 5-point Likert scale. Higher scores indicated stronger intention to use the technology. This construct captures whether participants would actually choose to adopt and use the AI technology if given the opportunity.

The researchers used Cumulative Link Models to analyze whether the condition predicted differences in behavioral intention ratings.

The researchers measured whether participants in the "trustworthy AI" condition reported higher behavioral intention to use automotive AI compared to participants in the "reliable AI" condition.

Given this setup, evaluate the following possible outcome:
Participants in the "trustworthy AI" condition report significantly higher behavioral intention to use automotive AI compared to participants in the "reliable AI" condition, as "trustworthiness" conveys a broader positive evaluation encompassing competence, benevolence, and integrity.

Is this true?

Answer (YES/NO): NO